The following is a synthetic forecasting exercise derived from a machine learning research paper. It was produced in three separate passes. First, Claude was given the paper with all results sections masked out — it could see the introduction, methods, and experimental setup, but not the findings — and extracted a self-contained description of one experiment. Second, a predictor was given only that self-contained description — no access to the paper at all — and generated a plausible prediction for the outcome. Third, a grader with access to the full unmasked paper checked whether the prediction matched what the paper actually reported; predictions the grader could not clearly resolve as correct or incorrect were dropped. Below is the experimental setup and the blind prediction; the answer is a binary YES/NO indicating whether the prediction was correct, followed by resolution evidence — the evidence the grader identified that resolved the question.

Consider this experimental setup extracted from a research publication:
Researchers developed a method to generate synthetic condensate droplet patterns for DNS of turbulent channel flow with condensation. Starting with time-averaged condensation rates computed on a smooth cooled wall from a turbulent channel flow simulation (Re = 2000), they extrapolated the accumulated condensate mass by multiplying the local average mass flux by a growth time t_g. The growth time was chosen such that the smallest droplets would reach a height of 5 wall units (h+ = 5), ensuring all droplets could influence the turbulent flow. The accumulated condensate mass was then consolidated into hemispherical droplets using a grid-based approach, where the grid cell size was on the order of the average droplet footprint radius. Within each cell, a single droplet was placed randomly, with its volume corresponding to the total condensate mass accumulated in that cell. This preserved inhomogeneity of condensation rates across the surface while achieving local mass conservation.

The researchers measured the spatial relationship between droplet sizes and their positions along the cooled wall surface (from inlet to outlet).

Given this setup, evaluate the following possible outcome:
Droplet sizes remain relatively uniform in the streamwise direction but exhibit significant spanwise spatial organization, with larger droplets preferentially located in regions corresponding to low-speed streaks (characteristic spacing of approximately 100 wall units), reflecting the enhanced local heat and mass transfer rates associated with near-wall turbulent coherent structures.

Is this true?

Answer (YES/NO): NO